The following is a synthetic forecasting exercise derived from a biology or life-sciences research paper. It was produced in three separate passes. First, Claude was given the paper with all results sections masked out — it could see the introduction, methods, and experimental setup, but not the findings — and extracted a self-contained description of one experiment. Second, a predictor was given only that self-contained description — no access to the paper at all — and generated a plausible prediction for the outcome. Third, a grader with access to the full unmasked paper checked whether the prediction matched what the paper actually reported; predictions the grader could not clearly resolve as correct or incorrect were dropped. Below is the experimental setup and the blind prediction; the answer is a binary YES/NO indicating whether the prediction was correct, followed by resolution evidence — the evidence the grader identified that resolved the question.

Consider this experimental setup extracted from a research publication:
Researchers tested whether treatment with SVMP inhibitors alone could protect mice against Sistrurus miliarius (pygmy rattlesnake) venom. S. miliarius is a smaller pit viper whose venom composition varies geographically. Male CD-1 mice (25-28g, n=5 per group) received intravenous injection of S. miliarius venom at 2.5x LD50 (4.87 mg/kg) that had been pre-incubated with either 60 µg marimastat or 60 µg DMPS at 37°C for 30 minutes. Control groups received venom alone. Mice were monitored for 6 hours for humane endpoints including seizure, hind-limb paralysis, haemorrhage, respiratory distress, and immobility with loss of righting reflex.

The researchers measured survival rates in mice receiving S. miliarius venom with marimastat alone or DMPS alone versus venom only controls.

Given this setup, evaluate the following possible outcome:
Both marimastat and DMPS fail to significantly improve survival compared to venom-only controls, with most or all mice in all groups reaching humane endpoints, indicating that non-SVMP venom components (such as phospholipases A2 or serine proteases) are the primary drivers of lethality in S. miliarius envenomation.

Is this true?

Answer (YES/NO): NO